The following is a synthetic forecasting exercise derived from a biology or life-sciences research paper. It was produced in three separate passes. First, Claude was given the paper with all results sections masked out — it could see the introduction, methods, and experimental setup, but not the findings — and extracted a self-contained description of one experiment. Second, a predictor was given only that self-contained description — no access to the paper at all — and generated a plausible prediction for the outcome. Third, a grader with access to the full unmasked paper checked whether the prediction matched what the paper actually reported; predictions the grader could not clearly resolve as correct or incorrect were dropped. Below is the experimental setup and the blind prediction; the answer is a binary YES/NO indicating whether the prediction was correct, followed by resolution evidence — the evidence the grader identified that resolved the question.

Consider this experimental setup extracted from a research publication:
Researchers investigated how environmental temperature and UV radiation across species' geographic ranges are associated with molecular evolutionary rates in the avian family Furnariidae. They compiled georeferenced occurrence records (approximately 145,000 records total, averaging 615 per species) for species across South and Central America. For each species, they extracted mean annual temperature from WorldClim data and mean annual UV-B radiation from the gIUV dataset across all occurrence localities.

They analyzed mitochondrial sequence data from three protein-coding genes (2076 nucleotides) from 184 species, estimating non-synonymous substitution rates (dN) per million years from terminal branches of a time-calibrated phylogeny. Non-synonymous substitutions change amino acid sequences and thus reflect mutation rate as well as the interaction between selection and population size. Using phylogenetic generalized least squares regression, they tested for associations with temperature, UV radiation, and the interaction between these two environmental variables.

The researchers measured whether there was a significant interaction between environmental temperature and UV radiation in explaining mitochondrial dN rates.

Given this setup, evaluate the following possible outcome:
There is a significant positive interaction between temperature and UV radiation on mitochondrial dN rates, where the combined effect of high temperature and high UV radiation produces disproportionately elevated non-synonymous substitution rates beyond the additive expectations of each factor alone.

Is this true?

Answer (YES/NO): NO